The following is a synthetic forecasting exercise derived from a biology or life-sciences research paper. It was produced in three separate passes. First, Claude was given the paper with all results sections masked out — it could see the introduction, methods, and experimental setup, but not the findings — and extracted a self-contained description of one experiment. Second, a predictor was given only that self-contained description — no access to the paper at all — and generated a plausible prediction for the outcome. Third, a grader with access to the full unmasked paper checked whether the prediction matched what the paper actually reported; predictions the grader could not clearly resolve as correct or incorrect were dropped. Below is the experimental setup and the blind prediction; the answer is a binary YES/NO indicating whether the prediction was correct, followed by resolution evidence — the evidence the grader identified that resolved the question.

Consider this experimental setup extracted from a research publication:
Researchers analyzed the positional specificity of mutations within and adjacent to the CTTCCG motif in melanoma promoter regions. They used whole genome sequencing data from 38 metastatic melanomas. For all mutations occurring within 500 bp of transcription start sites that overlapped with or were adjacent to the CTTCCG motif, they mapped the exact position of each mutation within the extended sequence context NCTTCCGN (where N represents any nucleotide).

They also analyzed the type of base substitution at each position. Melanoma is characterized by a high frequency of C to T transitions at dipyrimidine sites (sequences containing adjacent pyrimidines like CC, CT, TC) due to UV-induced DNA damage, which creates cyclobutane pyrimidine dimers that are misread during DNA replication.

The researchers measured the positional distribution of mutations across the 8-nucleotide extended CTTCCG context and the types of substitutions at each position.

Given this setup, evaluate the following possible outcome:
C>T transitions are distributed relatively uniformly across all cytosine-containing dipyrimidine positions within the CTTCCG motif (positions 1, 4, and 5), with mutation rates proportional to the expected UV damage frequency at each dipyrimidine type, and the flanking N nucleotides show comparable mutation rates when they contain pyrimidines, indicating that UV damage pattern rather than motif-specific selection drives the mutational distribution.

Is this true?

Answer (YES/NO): NO